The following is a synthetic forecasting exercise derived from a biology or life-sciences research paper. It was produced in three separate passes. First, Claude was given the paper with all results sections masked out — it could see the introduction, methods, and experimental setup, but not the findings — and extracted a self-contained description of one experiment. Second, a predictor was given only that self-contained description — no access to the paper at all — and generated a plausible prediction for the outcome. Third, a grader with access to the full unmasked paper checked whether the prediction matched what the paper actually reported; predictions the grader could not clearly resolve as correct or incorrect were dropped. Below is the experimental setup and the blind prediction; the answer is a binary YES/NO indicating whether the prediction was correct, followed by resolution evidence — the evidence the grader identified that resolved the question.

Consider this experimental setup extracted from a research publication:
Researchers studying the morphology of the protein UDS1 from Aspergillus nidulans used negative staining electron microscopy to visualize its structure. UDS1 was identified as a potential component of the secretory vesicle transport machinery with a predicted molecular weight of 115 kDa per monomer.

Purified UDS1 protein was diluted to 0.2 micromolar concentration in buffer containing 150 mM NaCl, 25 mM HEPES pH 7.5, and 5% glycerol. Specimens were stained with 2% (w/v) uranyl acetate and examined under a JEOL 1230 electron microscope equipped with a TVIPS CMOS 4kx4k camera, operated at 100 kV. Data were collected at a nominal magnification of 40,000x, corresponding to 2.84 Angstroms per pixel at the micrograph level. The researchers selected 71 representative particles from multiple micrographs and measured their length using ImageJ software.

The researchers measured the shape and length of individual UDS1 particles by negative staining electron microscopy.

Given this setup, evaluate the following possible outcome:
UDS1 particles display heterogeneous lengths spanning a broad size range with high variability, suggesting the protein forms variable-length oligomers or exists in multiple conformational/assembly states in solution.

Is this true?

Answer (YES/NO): NO